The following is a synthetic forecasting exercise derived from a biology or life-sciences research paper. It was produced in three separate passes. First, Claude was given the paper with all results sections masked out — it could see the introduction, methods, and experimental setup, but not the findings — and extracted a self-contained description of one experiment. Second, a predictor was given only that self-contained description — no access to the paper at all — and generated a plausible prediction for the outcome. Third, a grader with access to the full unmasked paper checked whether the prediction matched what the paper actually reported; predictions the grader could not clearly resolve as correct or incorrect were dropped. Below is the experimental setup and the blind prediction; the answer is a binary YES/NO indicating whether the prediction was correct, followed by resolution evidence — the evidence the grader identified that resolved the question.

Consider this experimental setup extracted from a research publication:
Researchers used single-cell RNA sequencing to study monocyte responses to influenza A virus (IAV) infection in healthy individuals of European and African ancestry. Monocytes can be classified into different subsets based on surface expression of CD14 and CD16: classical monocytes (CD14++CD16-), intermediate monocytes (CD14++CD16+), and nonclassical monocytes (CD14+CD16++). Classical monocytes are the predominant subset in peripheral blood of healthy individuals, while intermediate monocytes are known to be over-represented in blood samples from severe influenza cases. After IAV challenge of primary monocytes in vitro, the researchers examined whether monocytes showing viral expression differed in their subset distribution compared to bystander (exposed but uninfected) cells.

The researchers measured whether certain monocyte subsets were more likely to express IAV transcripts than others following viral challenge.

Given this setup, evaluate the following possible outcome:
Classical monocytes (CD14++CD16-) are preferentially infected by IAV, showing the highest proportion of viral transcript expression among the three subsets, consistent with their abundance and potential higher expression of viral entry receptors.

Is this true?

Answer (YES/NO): YES